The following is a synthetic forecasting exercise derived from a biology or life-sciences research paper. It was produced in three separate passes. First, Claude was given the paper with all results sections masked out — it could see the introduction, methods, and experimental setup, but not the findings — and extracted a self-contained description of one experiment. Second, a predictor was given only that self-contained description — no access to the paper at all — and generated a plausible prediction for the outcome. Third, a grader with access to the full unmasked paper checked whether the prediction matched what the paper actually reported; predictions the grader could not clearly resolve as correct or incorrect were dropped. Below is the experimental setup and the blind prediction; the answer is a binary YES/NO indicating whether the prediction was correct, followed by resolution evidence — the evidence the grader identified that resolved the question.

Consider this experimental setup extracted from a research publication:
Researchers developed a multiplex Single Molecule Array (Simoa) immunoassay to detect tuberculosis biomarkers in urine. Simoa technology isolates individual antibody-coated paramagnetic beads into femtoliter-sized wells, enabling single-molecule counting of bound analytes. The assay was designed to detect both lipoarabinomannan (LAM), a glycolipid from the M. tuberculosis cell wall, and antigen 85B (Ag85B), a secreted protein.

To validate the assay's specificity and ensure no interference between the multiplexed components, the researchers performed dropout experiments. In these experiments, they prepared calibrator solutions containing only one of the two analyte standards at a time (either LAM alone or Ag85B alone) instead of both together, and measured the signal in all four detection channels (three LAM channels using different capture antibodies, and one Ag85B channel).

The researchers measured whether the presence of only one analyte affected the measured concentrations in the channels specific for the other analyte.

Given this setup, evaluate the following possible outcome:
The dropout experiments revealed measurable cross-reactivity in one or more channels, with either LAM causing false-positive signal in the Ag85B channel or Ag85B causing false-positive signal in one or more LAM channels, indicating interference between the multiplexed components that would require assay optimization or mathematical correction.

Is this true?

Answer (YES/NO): NO